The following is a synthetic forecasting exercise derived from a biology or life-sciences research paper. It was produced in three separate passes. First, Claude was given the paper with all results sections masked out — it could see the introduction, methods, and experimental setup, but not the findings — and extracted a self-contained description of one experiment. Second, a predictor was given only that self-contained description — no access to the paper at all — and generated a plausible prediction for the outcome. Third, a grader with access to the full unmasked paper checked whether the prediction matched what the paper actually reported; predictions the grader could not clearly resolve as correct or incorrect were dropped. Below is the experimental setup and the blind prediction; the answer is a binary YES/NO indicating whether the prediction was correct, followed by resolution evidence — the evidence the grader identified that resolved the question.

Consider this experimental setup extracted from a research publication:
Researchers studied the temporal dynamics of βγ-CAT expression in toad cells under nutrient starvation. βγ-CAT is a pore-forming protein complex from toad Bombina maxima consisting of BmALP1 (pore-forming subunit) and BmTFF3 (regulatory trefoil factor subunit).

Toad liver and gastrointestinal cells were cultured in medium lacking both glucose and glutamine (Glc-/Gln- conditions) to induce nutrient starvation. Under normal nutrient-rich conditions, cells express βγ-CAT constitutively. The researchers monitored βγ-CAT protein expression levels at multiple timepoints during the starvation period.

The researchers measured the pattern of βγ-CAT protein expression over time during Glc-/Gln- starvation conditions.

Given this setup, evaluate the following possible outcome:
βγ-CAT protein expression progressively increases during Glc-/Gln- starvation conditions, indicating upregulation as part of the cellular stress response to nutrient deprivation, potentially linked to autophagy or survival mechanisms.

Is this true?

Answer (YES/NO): NO